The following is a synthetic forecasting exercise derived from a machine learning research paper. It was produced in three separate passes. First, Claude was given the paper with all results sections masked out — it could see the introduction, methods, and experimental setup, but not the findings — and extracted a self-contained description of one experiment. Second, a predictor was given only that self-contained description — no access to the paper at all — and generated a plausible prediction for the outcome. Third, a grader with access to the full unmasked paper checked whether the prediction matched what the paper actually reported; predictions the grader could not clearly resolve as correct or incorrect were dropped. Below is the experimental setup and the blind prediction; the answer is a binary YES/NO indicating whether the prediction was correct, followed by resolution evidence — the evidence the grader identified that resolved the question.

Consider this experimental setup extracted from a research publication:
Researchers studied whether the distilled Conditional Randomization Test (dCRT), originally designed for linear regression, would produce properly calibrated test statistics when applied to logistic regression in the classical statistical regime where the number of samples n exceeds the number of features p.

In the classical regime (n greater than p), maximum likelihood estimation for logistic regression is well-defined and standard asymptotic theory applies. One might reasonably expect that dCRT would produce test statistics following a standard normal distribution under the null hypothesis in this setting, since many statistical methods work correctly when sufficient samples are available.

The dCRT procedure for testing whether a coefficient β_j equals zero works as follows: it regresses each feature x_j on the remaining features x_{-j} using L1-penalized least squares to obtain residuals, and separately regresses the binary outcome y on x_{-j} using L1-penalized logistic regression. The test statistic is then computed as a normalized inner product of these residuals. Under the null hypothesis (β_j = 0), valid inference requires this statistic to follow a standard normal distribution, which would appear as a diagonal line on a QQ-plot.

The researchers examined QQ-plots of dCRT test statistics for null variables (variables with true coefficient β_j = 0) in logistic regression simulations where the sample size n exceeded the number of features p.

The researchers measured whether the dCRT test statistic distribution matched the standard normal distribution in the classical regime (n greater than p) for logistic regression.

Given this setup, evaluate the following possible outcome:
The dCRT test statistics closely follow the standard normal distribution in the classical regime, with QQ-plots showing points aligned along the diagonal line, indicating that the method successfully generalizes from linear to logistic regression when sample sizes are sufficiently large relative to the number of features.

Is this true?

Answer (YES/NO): NO